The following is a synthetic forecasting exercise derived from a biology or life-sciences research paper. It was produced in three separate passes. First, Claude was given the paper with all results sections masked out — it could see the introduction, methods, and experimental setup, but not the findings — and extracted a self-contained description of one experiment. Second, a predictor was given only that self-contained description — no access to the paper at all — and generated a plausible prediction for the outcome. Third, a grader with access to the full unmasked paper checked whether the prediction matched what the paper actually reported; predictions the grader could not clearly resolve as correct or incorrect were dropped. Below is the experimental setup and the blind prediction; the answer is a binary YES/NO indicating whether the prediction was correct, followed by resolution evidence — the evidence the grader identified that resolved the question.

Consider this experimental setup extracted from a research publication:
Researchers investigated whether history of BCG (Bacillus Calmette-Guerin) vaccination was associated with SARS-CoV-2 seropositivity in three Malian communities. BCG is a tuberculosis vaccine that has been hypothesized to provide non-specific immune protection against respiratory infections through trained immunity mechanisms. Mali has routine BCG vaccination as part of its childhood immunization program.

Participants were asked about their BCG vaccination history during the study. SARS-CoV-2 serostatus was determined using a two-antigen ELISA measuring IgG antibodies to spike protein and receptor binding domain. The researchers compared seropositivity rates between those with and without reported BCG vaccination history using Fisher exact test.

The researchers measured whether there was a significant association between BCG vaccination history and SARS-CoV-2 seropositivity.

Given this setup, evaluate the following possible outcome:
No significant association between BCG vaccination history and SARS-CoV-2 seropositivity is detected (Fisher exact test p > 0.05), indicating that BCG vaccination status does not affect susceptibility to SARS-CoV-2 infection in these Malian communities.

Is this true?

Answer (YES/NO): YES